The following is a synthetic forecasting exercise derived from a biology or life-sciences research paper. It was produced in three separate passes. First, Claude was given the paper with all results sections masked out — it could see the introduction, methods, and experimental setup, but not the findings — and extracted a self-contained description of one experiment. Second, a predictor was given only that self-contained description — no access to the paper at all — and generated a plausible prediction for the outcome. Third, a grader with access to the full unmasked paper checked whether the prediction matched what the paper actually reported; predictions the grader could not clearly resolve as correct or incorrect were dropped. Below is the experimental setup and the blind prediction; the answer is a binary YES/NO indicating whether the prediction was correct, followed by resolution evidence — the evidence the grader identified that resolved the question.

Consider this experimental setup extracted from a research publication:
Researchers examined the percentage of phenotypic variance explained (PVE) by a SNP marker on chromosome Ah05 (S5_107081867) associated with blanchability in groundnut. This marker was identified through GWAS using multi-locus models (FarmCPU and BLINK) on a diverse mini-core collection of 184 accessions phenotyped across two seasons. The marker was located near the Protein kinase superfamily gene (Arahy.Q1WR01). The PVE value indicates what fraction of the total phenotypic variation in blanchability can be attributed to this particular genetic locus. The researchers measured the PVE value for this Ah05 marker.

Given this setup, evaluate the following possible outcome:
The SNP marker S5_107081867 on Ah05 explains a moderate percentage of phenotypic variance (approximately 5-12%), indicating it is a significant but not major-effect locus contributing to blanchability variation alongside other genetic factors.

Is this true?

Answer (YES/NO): NO